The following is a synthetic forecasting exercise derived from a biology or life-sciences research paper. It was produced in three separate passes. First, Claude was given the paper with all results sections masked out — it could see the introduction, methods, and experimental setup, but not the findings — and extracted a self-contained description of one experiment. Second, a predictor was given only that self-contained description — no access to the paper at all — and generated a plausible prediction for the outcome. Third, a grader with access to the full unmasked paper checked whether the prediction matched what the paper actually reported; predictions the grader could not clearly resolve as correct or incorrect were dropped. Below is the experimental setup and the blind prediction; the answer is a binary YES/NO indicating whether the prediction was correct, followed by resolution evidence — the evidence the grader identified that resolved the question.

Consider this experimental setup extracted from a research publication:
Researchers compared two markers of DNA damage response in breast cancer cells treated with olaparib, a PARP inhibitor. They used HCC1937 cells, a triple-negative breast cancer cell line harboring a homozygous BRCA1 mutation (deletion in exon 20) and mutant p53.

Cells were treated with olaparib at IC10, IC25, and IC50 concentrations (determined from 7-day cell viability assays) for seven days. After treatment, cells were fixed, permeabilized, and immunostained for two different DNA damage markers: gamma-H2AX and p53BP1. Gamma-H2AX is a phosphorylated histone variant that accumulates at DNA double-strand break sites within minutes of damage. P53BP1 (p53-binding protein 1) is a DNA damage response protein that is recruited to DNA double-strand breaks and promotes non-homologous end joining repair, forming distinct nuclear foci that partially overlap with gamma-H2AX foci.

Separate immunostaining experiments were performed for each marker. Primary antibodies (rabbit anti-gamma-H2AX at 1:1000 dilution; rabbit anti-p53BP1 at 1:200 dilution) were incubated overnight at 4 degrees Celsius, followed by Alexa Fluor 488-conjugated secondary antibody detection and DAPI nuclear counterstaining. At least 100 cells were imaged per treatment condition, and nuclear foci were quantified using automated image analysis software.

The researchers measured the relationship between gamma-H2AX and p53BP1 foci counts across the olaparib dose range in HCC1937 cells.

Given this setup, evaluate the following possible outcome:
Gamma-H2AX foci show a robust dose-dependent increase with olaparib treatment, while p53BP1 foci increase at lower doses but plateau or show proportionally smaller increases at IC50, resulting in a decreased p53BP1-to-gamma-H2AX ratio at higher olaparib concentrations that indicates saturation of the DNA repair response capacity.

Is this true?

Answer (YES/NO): NO